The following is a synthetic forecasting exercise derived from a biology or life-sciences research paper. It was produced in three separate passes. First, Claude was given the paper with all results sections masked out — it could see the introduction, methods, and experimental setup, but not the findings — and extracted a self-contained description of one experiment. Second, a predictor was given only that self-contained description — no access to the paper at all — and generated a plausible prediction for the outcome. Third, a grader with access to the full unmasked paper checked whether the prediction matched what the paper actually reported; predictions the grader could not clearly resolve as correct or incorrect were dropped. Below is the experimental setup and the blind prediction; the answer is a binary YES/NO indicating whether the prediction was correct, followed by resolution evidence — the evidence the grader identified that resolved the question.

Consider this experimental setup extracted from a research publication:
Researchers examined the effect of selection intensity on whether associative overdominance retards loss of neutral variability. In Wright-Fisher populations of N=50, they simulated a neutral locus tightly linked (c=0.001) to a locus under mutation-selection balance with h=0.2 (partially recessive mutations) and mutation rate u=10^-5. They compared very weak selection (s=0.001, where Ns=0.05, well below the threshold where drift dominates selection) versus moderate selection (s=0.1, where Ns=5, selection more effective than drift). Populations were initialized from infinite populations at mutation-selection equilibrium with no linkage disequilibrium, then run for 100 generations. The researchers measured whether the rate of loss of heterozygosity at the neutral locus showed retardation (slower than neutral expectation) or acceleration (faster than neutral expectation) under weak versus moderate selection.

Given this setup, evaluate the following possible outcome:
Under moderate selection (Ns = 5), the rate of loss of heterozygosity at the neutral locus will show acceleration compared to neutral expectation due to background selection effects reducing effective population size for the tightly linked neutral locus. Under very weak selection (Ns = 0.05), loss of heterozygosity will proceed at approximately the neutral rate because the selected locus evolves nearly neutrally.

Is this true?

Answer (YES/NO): NO